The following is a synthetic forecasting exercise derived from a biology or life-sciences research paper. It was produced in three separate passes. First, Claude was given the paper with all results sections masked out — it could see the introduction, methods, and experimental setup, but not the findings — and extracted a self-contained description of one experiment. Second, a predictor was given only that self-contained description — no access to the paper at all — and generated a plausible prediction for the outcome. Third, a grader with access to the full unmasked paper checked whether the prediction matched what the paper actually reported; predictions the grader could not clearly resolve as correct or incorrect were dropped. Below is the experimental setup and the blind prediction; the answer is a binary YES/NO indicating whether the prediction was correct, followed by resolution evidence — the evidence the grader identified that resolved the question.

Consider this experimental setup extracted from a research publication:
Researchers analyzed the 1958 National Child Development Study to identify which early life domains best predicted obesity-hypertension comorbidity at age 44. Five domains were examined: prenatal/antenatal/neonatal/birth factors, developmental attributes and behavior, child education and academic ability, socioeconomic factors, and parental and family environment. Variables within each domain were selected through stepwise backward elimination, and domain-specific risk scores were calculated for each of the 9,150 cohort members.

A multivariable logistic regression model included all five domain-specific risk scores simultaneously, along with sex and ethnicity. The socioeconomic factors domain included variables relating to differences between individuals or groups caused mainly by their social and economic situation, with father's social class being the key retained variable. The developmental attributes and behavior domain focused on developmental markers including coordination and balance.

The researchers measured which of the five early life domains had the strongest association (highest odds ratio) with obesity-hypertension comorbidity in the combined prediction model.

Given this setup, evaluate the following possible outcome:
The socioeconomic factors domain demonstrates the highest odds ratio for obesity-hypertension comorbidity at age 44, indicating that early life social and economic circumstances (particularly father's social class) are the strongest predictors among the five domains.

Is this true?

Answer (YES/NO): YES